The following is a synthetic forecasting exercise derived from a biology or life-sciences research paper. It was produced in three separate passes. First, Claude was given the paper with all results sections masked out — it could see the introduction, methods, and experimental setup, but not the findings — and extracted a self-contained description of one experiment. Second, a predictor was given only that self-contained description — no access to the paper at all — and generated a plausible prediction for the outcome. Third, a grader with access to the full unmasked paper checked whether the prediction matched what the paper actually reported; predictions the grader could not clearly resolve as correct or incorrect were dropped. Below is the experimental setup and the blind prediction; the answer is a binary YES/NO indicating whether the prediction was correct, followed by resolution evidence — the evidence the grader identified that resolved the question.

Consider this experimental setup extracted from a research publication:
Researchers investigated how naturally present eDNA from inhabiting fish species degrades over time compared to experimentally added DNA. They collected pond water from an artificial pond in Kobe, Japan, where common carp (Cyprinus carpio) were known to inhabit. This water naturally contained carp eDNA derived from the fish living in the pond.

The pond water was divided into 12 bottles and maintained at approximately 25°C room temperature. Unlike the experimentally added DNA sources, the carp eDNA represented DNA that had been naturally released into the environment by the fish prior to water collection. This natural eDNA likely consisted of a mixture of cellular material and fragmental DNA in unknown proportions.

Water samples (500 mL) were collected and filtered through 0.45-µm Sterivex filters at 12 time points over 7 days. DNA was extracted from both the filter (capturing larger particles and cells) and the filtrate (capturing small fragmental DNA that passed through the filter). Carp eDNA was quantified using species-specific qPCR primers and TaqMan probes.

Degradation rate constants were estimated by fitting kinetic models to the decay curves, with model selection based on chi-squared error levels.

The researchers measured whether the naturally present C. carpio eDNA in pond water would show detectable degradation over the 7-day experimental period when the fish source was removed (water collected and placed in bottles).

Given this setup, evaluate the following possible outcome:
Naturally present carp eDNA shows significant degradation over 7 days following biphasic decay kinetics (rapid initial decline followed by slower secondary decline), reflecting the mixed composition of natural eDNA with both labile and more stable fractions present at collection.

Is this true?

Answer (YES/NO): YES